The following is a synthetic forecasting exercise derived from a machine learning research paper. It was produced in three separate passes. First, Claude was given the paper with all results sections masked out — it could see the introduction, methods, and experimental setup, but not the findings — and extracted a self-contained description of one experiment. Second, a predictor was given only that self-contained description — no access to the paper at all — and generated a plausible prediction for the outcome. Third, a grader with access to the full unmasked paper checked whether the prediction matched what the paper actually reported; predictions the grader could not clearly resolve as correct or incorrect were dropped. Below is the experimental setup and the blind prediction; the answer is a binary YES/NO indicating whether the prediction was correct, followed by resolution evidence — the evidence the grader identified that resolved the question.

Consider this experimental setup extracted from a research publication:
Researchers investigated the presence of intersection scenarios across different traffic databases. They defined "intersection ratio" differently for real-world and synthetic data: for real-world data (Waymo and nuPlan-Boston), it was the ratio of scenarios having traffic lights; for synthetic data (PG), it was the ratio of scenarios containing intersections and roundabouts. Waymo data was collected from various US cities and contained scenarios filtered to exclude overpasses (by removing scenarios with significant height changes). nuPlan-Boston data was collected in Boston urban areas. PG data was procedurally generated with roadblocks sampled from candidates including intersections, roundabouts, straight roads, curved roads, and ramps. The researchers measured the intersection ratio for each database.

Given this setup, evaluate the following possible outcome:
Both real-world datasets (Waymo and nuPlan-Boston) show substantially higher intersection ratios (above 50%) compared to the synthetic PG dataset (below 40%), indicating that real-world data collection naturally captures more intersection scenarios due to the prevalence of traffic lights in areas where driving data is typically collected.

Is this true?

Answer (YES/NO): YES